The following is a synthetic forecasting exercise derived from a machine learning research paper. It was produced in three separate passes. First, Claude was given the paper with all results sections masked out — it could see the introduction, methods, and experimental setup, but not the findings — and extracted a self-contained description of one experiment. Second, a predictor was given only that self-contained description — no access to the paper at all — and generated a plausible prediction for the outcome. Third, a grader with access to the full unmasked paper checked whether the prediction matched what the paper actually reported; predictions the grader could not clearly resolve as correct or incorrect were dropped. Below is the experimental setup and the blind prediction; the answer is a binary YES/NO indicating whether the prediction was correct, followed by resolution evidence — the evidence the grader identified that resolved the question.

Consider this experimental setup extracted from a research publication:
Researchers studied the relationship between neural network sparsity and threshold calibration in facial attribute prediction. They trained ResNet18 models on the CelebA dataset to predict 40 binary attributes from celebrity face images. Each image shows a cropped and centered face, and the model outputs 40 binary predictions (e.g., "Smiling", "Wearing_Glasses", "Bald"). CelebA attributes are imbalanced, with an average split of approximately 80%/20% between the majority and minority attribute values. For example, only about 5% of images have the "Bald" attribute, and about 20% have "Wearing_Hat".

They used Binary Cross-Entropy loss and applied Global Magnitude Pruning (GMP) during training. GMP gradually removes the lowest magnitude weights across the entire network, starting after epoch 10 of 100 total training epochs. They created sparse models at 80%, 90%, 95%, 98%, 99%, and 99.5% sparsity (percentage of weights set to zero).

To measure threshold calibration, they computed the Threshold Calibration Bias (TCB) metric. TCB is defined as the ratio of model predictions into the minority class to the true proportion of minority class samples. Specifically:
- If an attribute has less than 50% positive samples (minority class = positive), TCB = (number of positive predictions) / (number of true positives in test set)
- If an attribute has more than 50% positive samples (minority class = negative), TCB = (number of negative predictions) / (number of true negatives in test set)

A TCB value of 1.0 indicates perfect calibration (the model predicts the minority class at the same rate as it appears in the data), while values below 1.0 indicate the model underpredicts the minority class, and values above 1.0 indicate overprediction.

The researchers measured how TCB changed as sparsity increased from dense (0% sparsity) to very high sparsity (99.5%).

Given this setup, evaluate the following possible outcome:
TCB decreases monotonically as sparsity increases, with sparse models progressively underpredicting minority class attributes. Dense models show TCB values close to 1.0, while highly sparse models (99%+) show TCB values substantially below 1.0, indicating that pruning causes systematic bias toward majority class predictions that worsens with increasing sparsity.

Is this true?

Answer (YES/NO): NO